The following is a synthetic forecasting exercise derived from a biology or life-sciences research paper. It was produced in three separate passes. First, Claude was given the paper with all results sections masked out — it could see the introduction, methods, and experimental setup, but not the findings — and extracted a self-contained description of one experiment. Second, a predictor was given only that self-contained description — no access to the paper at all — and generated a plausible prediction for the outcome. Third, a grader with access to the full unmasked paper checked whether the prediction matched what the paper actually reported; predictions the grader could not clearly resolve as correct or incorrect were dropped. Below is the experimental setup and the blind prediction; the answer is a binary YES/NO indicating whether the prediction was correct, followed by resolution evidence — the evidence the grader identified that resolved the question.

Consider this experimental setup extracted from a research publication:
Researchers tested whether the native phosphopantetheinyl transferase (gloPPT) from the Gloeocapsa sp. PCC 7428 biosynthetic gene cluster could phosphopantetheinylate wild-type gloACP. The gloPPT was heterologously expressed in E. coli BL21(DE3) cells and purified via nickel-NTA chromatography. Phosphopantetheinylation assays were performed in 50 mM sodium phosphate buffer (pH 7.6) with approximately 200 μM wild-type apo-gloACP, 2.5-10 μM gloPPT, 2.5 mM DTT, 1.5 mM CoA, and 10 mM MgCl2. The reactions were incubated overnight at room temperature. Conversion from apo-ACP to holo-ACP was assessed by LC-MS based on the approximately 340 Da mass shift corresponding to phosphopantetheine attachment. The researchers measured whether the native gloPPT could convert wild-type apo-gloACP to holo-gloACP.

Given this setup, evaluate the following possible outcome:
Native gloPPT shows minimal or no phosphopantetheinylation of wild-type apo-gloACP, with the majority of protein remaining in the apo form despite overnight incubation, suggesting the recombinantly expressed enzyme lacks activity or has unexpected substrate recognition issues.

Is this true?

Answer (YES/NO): YES